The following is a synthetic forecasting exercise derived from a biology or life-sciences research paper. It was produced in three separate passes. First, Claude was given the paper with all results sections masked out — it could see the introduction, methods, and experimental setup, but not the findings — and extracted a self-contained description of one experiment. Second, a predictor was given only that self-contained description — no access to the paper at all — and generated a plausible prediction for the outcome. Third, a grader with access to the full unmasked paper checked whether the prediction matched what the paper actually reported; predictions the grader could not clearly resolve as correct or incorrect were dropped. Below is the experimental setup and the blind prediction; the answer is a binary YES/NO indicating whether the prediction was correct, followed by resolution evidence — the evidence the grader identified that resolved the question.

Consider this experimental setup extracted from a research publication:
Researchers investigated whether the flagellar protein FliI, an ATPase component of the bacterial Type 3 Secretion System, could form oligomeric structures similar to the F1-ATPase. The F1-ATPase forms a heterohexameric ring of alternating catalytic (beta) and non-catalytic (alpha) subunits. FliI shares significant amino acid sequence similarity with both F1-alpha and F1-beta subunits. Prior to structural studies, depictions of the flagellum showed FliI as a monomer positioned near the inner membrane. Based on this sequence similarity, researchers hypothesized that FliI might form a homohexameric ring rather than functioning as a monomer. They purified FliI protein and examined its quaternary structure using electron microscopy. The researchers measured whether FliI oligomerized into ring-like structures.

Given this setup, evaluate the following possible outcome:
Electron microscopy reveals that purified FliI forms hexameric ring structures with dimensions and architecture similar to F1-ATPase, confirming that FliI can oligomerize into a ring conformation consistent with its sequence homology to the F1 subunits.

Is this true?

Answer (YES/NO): YES